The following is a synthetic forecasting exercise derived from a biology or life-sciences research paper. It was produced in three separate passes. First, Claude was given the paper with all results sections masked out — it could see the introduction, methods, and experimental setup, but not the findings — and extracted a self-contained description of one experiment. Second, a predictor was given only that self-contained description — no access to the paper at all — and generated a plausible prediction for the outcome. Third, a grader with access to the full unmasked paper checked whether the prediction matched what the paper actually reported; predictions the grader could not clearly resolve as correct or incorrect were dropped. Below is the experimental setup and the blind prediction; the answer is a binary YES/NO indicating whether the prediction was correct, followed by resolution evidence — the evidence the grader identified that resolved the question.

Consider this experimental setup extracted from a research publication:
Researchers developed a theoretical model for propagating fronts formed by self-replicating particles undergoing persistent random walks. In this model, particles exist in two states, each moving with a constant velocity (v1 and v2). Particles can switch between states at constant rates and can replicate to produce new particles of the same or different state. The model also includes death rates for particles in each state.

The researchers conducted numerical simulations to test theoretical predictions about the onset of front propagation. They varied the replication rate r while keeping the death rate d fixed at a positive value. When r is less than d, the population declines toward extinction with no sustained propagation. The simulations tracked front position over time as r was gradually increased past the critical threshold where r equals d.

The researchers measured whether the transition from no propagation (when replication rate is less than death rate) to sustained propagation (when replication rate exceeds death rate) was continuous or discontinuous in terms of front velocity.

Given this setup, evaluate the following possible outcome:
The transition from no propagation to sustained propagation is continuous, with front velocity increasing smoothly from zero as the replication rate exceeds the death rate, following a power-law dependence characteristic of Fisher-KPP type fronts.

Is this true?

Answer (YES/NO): NO